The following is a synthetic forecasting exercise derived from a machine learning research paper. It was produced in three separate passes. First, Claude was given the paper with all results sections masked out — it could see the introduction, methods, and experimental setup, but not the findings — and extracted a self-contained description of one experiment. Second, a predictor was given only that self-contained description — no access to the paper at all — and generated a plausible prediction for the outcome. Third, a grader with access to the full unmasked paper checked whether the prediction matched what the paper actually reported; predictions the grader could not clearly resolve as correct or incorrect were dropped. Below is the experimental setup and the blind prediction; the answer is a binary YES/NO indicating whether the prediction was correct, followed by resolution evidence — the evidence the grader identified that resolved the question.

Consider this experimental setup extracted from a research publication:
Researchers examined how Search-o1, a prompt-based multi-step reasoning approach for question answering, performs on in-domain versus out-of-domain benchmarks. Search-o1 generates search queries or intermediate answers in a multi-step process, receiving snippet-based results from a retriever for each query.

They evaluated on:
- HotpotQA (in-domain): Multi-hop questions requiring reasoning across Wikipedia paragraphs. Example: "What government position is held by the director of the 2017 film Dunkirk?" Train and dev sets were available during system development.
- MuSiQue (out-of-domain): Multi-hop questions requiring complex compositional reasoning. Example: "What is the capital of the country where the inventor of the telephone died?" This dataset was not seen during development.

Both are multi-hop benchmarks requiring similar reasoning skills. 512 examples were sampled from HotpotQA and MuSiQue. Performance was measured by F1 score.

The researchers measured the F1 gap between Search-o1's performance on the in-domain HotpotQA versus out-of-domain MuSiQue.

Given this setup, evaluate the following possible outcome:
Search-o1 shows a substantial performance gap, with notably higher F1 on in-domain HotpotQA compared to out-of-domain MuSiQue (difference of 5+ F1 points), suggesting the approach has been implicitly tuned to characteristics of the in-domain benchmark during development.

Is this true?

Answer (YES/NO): YES